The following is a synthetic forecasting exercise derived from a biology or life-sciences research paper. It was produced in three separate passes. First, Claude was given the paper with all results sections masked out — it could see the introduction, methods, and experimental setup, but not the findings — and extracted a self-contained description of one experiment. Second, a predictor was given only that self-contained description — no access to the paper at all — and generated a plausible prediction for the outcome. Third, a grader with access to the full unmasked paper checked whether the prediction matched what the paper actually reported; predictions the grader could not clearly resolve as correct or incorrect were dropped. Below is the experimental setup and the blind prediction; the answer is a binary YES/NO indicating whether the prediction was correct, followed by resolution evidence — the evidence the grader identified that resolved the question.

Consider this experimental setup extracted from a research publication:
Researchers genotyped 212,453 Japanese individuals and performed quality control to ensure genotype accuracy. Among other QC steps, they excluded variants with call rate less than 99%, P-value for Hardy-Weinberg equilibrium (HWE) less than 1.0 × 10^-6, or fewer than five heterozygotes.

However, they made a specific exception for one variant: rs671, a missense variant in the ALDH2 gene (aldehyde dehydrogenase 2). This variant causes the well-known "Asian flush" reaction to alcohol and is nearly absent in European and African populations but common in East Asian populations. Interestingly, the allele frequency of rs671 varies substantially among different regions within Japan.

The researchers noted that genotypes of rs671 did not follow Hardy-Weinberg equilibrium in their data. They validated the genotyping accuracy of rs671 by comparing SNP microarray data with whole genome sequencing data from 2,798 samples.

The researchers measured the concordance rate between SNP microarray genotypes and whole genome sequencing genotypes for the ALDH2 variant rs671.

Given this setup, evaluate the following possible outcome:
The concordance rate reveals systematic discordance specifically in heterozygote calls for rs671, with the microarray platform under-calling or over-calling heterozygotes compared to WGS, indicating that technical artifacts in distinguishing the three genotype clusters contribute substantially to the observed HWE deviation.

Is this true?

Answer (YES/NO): NO